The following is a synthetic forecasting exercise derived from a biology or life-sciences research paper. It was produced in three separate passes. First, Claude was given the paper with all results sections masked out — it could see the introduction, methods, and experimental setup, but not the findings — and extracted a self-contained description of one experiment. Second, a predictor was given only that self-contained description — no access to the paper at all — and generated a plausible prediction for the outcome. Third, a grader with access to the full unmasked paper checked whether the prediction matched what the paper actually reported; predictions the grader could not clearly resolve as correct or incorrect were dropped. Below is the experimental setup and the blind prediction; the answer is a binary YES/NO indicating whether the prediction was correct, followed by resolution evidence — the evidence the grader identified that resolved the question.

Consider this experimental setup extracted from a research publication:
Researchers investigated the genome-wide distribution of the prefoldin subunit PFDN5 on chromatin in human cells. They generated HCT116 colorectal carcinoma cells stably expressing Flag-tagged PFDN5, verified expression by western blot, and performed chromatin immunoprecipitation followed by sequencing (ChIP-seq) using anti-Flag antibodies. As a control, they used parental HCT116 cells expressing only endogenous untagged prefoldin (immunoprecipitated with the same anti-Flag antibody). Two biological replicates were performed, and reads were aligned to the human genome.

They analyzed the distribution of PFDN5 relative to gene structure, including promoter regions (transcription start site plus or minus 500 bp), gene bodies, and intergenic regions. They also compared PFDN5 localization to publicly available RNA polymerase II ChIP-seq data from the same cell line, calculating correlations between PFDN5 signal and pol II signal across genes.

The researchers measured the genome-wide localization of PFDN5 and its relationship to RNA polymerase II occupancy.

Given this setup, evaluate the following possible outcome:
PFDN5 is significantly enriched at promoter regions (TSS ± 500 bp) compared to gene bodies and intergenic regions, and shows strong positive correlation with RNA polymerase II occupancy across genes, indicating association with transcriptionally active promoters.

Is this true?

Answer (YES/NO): YES